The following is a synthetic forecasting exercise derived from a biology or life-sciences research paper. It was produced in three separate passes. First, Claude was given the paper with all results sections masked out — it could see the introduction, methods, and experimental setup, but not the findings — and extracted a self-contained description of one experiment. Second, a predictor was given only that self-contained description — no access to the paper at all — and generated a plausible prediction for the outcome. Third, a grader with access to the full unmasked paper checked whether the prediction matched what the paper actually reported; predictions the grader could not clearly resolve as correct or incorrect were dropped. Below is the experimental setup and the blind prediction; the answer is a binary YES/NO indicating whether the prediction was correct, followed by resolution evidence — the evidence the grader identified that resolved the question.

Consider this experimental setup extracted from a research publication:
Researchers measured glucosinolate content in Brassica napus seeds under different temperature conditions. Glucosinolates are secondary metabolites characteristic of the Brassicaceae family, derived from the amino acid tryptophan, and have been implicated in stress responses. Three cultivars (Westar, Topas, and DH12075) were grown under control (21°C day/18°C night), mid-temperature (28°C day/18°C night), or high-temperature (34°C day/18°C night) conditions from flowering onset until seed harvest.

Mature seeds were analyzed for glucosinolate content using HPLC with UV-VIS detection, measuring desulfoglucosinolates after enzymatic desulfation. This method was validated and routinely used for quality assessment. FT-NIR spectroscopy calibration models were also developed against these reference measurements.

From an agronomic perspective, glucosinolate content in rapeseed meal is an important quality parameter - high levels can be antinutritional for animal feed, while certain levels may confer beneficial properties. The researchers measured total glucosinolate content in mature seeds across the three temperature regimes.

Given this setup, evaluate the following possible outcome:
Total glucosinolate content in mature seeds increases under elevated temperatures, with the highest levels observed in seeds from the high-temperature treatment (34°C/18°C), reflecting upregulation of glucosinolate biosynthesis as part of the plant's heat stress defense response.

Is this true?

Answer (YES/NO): YES